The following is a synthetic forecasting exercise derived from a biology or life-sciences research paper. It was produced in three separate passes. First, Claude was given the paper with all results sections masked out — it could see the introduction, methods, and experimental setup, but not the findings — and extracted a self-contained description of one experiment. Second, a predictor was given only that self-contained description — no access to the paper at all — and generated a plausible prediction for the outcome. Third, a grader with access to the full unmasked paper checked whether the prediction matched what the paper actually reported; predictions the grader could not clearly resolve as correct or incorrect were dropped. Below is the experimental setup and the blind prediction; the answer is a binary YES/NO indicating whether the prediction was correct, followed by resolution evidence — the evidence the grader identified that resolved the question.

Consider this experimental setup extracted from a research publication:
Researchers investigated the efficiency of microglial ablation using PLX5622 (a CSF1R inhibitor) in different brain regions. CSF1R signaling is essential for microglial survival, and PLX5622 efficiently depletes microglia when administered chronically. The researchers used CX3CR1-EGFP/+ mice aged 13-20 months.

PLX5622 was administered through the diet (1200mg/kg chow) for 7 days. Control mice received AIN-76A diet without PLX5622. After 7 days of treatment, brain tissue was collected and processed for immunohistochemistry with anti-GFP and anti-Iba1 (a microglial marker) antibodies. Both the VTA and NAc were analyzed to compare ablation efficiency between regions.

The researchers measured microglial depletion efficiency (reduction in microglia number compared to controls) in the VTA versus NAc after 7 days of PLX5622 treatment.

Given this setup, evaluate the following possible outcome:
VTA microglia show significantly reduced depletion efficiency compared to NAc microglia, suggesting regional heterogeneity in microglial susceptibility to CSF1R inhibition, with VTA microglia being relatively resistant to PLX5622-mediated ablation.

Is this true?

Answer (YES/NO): NO